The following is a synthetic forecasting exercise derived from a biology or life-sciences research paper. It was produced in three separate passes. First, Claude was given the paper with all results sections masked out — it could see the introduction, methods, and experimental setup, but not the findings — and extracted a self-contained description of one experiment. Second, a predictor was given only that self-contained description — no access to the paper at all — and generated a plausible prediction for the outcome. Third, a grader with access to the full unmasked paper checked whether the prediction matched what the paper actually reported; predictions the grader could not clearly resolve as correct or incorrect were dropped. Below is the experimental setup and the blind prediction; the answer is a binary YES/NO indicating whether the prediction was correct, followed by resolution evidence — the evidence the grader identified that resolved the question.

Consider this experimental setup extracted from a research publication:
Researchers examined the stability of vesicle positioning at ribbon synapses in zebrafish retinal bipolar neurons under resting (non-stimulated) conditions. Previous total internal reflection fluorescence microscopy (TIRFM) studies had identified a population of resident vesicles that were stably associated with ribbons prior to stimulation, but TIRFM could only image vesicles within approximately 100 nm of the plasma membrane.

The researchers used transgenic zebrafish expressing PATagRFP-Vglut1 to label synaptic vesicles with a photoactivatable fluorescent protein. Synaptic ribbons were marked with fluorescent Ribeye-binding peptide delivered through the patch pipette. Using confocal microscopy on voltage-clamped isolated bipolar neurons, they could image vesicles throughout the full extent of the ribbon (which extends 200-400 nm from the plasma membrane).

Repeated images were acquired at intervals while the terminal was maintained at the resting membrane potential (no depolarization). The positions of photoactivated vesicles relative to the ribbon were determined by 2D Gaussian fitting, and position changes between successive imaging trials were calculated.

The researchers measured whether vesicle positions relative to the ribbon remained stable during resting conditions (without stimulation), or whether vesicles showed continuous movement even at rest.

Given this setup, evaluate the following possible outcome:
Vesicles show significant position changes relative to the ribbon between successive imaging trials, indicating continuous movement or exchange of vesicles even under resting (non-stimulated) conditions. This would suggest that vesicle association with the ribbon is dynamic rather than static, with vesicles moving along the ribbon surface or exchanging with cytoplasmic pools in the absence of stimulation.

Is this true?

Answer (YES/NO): NO